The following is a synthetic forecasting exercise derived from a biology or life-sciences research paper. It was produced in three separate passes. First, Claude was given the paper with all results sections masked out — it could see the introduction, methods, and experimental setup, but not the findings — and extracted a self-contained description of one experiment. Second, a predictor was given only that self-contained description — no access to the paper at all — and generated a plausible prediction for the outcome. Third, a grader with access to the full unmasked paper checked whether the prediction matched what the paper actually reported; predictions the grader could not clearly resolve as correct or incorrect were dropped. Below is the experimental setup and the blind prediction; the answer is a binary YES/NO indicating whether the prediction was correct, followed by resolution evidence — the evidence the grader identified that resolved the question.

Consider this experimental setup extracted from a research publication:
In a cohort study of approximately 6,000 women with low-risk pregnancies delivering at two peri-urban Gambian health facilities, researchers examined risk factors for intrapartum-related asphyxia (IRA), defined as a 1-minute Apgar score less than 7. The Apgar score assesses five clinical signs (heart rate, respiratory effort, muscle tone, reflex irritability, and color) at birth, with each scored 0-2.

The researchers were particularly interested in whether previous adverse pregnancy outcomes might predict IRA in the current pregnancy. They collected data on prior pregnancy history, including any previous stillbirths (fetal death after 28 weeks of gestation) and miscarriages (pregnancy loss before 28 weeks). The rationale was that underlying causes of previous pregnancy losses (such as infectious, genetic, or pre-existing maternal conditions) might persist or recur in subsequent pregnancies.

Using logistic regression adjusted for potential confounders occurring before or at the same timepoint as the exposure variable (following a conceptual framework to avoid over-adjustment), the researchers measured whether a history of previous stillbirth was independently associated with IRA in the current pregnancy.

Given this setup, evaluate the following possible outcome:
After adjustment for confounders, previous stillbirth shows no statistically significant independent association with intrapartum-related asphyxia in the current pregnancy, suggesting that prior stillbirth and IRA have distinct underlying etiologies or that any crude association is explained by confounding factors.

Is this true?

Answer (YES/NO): NO